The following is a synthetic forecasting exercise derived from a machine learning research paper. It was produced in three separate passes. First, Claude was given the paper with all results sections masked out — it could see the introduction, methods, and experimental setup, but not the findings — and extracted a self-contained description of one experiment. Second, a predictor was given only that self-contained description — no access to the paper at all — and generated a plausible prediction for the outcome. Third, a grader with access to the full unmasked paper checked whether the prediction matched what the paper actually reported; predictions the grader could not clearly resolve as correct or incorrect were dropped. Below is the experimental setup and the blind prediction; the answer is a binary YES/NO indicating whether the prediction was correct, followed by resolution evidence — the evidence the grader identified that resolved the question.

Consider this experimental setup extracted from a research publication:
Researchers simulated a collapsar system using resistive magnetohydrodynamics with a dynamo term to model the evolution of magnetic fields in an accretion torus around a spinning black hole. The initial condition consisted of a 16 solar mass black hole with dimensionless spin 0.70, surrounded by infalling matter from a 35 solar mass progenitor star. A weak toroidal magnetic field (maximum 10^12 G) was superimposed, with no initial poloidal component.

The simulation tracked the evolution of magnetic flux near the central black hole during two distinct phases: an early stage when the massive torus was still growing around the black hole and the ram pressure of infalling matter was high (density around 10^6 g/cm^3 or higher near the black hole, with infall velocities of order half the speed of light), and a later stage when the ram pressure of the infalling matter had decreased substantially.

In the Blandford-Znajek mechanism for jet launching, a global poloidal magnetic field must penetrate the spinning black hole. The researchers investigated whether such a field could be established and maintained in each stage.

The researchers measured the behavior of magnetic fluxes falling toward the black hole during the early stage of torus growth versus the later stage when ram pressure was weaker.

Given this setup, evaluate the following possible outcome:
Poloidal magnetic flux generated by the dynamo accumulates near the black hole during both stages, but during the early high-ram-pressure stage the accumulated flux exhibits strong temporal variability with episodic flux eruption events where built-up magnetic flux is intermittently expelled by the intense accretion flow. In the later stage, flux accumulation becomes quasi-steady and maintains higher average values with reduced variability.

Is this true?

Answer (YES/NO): NO